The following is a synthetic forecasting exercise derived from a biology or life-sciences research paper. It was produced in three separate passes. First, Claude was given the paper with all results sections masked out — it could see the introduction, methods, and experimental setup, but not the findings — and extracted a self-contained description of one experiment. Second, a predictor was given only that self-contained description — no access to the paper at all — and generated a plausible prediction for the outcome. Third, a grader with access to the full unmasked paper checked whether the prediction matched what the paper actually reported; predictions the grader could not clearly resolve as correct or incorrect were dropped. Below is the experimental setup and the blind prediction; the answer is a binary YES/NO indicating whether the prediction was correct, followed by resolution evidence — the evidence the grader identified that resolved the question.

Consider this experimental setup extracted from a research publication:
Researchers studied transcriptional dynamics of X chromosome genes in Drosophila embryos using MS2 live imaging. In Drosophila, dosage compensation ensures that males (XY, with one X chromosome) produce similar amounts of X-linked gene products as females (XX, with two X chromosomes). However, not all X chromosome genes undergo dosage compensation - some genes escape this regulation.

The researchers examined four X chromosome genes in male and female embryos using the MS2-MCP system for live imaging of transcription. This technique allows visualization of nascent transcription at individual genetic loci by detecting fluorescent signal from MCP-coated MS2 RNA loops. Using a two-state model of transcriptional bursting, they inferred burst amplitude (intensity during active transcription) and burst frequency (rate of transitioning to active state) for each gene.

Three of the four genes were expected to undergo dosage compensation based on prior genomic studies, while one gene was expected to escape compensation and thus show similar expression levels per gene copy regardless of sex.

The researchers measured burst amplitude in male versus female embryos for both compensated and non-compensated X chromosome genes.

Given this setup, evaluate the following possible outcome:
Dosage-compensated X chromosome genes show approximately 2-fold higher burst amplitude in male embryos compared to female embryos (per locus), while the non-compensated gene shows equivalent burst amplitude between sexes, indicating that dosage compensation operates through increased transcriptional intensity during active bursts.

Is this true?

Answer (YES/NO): NO